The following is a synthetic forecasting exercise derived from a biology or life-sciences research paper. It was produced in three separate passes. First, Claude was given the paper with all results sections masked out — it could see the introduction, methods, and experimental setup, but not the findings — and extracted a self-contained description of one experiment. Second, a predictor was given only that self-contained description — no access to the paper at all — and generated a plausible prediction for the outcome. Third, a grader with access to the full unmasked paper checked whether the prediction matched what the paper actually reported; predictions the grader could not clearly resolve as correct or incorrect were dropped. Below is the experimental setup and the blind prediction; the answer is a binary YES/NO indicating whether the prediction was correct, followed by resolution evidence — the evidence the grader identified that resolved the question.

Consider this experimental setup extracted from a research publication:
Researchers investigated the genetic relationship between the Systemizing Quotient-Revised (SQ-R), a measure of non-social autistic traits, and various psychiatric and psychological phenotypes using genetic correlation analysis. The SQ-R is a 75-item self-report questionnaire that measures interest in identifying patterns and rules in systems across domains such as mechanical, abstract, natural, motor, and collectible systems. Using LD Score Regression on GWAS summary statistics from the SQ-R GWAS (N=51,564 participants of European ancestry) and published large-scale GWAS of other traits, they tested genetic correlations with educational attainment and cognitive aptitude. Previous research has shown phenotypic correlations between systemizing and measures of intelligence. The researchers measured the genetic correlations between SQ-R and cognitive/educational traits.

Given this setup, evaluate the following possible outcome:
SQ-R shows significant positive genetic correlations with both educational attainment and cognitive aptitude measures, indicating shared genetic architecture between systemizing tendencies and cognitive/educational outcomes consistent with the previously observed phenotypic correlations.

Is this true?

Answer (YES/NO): YES